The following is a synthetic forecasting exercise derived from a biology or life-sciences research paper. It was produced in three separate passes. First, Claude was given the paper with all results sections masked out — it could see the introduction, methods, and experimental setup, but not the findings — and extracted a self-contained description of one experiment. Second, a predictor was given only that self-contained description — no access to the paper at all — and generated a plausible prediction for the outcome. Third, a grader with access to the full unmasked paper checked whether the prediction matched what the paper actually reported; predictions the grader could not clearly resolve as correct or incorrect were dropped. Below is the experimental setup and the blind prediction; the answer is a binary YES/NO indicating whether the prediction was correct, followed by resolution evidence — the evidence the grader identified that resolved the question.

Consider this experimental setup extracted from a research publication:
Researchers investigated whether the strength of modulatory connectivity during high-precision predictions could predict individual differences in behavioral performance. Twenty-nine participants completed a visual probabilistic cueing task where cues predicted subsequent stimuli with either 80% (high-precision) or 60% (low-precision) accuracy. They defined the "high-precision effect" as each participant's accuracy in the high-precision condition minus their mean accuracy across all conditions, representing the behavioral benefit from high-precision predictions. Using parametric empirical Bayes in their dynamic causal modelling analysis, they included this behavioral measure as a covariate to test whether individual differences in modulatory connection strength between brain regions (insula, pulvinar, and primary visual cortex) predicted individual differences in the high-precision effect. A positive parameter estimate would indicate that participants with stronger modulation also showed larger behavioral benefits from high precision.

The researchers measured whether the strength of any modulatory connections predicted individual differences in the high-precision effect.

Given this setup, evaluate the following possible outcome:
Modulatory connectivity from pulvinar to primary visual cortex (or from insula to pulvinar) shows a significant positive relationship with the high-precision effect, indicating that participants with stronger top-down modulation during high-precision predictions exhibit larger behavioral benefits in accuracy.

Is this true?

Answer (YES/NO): NO